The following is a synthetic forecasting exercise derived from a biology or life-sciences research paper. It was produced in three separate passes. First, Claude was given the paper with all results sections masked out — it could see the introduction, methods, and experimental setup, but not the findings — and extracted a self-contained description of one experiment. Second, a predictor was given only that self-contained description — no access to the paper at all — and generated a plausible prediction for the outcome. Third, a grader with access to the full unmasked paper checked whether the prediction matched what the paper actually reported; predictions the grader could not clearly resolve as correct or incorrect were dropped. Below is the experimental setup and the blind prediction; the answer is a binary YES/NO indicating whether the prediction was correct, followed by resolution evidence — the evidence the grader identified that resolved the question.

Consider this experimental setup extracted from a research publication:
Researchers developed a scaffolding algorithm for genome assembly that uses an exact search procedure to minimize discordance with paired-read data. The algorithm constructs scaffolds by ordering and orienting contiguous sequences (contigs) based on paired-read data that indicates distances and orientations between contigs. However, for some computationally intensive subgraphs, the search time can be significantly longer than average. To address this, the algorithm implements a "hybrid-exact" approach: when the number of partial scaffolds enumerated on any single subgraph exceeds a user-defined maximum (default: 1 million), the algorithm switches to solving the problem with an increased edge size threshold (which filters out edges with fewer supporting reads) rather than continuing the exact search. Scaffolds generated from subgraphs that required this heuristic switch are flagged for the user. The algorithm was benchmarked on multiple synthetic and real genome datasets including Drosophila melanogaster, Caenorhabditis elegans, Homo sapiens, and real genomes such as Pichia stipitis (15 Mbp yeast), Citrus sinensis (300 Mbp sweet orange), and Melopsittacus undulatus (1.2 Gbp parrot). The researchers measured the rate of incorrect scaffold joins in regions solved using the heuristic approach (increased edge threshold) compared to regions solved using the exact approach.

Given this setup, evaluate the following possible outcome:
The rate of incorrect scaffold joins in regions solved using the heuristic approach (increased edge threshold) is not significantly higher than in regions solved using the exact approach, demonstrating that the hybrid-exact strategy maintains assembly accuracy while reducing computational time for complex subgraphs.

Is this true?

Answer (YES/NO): YES